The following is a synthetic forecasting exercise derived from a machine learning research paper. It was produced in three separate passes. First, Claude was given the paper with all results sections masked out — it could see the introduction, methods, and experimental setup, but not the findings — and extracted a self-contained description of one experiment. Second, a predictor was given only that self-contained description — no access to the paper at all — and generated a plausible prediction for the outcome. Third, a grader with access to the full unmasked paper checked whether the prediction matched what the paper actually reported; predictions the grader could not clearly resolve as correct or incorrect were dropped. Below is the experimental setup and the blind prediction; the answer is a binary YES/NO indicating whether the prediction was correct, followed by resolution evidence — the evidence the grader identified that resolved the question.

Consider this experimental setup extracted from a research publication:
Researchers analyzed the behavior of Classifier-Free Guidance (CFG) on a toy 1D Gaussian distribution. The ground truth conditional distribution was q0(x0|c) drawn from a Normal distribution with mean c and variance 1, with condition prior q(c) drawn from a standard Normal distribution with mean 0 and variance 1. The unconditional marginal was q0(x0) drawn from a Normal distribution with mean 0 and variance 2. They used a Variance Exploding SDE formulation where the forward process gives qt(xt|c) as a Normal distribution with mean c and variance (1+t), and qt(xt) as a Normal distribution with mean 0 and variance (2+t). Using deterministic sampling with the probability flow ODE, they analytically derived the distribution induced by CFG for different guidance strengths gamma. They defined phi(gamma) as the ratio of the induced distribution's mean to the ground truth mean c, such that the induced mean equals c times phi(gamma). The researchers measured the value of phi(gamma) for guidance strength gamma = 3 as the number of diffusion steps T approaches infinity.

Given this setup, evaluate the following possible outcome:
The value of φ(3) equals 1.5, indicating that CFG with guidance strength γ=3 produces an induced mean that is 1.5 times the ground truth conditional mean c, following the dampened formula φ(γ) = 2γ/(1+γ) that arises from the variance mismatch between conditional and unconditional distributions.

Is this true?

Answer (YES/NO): NO